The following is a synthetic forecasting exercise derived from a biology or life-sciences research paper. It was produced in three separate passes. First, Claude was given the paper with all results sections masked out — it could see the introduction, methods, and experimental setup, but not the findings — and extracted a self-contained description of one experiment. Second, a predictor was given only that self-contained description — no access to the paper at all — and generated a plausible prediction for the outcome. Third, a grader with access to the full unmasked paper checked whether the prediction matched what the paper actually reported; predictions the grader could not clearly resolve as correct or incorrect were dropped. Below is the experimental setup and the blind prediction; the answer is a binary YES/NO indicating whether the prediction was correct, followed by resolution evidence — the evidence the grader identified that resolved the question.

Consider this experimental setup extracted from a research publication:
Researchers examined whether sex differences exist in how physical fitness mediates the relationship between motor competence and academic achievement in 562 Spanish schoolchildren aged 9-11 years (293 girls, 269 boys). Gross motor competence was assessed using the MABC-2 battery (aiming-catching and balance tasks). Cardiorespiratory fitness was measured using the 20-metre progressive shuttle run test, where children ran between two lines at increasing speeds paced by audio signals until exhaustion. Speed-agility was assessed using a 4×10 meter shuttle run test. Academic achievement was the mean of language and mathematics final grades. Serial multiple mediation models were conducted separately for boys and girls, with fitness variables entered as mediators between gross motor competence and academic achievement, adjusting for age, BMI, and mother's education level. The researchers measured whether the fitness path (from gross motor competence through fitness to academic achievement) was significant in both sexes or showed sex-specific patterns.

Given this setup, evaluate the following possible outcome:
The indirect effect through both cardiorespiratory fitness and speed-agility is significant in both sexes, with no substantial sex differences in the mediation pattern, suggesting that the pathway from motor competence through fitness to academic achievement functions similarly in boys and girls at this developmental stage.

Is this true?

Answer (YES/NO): NO